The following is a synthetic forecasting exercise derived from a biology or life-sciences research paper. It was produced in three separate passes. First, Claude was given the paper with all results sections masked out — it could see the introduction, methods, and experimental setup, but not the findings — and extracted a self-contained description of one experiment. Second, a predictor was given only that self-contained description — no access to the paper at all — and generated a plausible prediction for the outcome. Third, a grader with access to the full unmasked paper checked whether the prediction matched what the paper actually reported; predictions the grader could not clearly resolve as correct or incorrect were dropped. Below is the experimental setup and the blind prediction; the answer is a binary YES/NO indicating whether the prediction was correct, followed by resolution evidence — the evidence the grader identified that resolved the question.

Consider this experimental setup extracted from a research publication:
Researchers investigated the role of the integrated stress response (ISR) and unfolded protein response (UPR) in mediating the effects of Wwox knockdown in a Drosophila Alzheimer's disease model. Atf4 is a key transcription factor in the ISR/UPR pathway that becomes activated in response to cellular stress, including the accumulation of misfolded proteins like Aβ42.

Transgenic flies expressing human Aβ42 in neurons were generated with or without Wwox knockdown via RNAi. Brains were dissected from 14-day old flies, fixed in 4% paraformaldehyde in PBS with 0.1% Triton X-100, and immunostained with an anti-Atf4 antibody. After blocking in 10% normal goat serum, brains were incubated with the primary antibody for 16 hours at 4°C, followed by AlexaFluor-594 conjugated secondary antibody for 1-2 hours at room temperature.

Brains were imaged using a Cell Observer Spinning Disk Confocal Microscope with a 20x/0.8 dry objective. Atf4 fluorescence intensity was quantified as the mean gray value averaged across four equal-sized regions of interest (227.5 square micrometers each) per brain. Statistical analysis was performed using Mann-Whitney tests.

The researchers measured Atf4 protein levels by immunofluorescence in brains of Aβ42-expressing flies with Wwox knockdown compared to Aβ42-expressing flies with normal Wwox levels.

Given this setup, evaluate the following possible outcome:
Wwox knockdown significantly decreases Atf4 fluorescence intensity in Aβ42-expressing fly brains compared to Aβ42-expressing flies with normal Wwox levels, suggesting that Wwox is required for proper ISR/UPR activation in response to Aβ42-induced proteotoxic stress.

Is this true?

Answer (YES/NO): NO